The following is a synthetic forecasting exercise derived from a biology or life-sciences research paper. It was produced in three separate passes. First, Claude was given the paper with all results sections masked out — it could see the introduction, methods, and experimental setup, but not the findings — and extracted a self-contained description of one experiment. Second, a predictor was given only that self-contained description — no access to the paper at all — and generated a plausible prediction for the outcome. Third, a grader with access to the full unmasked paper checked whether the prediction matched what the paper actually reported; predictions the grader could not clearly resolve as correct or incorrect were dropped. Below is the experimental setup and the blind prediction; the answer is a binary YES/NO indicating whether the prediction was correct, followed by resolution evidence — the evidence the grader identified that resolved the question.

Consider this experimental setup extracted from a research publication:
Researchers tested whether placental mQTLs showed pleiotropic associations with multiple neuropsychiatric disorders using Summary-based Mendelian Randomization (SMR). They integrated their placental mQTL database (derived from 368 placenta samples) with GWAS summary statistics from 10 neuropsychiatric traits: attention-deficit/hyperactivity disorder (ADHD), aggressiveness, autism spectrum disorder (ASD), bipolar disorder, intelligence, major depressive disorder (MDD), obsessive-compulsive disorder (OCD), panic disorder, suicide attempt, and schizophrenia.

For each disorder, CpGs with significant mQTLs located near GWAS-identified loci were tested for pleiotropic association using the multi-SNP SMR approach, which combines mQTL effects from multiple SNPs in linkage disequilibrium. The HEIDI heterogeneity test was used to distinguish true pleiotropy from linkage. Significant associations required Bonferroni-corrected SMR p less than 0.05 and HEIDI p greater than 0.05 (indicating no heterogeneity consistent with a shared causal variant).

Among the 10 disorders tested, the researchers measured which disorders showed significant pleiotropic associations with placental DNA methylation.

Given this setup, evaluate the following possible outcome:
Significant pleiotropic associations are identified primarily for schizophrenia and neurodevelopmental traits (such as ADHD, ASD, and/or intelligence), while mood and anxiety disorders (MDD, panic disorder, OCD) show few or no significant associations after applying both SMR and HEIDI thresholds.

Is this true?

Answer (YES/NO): NO